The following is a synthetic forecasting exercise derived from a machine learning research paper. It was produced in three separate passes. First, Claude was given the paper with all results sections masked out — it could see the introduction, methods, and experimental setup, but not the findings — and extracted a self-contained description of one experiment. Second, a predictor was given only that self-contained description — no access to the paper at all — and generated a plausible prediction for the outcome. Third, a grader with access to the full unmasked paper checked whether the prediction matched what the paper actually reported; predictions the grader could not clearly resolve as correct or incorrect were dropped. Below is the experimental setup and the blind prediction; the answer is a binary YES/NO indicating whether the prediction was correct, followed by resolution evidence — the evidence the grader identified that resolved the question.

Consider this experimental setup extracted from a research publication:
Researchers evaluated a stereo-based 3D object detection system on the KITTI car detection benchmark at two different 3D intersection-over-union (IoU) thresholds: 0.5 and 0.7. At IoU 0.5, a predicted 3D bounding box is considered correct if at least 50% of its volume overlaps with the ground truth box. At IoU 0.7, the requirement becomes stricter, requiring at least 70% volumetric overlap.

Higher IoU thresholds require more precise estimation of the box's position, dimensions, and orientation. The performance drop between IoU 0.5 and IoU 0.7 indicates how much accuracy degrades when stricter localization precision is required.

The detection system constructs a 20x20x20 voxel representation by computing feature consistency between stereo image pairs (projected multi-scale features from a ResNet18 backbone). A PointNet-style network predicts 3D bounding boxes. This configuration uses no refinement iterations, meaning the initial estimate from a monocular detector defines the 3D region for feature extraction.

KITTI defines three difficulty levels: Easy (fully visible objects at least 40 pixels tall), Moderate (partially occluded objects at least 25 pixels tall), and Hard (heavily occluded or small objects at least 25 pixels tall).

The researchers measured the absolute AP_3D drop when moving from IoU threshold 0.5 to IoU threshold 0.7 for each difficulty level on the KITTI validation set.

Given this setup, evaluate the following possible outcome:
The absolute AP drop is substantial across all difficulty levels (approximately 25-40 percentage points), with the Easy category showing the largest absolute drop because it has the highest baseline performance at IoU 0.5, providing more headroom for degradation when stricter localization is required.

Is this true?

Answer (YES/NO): NO